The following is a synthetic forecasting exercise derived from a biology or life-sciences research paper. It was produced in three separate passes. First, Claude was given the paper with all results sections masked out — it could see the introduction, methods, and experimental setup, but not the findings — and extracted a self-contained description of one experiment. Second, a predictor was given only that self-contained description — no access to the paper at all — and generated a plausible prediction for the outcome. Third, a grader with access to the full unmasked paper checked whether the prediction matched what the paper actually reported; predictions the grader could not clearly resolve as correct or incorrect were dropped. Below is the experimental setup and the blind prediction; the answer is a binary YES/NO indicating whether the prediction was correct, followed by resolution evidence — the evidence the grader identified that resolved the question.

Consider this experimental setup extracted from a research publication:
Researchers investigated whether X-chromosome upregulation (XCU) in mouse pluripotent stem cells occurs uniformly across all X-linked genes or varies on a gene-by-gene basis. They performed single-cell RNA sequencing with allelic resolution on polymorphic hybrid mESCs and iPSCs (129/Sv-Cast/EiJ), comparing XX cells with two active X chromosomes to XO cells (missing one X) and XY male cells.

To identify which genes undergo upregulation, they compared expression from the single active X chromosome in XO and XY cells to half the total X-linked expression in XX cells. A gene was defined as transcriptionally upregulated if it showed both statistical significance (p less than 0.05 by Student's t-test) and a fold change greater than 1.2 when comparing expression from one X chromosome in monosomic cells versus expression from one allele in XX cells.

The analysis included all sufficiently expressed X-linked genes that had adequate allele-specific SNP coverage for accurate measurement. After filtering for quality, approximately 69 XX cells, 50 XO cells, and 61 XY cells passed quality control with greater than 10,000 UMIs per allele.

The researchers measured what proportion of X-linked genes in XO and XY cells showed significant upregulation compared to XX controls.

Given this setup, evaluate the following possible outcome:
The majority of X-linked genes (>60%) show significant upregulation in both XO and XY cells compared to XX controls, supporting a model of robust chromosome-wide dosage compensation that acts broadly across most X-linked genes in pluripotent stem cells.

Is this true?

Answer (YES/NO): NO